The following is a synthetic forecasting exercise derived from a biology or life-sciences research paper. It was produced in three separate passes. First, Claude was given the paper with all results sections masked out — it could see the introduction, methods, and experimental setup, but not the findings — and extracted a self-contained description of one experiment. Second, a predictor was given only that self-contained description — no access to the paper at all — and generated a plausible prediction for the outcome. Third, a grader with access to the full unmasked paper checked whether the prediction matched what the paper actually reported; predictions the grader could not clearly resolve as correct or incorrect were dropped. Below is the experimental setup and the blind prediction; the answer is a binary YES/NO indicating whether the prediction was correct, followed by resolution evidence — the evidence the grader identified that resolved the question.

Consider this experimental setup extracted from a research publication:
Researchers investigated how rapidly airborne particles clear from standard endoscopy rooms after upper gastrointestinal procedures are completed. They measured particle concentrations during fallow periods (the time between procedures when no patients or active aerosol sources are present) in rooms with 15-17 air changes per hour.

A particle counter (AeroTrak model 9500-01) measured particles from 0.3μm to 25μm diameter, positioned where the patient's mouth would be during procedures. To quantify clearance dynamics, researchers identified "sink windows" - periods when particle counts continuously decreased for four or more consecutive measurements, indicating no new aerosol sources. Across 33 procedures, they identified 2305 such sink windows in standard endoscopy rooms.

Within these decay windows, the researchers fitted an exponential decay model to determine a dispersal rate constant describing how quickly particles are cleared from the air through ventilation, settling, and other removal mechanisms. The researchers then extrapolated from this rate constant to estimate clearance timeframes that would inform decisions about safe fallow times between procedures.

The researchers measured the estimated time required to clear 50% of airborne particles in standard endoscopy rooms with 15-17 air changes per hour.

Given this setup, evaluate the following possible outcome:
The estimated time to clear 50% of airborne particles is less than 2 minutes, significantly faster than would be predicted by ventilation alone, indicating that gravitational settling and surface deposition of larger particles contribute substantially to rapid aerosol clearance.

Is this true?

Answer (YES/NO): NO